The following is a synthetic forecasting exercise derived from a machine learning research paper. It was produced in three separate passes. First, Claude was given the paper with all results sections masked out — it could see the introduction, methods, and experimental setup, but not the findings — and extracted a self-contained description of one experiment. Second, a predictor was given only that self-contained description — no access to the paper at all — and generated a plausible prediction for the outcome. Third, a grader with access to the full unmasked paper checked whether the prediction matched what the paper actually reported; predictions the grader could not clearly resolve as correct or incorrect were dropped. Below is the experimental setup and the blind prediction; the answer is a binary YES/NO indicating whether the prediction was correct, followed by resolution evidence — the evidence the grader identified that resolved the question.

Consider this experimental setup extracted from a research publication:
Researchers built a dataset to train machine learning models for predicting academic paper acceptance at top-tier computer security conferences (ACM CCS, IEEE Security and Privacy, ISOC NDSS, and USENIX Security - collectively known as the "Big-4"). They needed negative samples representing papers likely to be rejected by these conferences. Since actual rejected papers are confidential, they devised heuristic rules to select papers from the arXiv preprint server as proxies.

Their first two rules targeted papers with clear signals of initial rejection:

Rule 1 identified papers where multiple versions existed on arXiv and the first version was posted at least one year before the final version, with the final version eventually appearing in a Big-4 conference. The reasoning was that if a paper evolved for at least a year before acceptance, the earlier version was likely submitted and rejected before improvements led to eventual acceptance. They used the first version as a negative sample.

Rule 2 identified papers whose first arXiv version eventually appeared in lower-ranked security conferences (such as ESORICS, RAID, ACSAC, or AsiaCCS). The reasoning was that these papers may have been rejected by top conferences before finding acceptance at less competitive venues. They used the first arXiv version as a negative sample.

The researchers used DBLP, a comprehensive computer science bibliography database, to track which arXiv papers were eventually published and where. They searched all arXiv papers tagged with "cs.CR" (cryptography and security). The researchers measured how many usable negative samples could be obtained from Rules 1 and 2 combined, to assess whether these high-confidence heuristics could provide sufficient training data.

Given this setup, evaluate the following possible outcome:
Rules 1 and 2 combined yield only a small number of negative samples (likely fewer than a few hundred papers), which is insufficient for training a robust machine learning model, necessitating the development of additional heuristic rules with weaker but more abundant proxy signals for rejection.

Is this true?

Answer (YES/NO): NO